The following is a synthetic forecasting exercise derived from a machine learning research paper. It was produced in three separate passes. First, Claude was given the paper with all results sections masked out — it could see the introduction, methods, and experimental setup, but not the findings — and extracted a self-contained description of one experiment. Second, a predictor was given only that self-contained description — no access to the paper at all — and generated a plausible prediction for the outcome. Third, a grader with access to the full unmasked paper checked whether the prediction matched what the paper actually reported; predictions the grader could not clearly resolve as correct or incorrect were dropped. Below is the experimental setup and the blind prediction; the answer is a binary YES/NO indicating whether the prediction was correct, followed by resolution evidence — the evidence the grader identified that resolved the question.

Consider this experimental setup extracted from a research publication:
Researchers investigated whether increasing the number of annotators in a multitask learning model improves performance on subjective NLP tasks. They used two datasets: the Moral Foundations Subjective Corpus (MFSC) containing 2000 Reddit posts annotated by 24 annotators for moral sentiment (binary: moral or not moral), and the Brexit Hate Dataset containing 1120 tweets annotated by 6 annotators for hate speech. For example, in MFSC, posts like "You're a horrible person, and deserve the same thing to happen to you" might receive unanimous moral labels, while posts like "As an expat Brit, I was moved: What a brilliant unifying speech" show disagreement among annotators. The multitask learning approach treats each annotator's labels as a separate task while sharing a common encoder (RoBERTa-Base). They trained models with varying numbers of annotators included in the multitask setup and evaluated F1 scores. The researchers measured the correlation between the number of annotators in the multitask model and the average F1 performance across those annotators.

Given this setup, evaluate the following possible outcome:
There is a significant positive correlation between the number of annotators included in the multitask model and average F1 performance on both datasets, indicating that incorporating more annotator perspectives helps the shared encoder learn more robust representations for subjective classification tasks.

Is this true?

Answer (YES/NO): NO